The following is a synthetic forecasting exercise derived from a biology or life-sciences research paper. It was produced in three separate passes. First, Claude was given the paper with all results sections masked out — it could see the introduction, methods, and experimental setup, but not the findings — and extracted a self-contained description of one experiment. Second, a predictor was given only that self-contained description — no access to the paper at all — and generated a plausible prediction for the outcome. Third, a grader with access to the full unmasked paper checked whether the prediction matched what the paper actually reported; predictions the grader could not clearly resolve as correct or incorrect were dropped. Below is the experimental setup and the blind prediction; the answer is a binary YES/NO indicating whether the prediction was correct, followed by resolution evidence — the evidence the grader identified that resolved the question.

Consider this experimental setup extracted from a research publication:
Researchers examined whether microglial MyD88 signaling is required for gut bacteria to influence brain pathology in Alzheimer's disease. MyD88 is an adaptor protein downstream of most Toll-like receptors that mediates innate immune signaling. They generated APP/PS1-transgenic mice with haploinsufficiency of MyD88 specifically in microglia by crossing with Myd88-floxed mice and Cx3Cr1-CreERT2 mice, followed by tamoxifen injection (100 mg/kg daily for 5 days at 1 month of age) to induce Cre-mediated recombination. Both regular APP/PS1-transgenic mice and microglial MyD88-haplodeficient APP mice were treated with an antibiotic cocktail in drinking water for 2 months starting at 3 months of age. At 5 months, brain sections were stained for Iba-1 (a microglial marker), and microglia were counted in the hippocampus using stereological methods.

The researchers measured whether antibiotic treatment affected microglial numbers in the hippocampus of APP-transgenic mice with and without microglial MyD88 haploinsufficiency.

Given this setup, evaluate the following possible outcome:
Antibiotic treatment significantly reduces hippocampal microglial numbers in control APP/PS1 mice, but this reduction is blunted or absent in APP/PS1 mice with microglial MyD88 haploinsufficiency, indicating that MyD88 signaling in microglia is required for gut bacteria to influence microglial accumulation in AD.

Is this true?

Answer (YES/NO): YES